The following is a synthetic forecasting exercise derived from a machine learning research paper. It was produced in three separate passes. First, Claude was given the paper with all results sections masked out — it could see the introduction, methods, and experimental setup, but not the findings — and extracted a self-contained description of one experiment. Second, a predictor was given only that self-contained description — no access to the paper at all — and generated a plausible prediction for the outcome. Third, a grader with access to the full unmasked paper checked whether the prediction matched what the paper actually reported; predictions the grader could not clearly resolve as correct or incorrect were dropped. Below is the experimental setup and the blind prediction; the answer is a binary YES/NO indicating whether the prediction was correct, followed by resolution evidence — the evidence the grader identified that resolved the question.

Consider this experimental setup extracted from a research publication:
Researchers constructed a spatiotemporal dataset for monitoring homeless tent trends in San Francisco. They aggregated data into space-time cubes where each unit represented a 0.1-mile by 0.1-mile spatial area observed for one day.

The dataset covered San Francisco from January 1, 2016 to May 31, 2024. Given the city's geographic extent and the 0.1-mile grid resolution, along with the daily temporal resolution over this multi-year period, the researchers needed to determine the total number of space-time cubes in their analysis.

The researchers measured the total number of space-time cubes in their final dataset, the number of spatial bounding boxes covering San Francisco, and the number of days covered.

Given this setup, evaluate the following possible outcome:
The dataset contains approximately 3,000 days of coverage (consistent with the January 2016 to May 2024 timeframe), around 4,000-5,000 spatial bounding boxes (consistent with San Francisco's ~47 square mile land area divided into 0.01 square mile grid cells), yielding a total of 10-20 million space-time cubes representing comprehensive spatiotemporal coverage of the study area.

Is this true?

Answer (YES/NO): YES